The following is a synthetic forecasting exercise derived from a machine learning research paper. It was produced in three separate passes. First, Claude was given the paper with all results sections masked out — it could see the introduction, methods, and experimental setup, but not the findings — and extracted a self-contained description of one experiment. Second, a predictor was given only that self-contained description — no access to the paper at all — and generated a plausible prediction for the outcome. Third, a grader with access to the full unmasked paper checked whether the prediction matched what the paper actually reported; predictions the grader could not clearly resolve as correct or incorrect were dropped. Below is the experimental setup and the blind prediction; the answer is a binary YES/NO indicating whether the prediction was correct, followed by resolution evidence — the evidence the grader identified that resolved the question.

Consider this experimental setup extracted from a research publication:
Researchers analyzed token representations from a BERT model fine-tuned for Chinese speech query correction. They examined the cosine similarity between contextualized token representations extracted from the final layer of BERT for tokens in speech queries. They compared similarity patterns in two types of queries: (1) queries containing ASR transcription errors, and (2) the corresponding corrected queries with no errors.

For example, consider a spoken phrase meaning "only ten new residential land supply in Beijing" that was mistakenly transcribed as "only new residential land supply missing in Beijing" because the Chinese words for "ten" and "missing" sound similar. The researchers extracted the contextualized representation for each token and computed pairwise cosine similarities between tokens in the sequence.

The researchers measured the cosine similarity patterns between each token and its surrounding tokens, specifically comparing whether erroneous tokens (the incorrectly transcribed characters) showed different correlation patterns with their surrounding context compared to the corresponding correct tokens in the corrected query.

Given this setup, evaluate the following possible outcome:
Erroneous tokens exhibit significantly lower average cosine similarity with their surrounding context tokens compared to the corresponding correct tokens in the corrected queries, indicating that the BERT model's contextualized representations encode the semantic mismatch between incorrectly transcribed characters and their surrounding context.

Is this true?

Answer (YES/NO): YES